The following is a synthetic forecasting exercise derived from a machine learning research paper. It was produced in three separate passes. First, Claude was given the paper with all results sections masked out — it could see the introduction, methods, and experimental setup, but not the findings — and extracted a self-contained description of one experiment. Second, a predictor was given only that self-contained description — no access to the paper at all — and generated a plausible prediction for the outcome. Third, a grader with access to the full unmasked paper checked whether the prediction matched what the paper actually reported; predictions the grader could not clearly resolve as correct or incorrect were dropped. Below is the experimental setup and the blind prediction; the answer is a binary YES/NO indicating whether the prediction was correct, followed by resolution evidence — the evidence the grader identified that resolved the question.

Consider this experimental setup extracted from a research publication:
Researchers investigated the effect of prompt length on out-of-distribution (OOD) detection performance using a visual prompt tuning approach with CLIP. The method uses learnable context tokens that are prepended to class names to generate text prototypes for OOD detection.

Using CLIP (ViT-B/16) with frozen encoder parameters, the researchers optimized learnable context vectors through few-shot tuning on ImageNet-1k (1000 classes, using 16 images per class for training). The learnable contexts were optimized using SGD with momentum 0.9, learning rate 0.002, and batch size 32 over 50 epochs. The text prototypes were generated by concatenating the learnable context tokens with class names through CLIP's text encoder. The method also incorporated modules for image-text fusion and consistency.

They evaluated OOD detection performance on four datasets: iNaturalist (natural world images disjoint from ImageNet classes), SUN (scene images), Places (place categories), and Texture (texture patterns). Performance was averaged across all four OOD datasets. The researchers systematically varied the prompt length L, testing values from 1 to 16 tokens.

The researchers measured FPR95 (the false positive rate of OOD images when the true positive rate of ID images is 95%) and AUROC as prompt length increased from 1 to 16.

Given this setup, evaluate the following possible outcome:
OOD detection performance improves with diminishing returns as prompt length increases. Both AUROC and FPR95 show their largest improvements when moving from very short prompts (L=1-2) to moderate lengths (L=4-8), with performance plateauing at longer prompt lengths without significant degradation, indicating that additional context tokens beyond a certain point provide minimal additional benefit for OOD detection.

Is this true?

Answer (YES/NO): NO